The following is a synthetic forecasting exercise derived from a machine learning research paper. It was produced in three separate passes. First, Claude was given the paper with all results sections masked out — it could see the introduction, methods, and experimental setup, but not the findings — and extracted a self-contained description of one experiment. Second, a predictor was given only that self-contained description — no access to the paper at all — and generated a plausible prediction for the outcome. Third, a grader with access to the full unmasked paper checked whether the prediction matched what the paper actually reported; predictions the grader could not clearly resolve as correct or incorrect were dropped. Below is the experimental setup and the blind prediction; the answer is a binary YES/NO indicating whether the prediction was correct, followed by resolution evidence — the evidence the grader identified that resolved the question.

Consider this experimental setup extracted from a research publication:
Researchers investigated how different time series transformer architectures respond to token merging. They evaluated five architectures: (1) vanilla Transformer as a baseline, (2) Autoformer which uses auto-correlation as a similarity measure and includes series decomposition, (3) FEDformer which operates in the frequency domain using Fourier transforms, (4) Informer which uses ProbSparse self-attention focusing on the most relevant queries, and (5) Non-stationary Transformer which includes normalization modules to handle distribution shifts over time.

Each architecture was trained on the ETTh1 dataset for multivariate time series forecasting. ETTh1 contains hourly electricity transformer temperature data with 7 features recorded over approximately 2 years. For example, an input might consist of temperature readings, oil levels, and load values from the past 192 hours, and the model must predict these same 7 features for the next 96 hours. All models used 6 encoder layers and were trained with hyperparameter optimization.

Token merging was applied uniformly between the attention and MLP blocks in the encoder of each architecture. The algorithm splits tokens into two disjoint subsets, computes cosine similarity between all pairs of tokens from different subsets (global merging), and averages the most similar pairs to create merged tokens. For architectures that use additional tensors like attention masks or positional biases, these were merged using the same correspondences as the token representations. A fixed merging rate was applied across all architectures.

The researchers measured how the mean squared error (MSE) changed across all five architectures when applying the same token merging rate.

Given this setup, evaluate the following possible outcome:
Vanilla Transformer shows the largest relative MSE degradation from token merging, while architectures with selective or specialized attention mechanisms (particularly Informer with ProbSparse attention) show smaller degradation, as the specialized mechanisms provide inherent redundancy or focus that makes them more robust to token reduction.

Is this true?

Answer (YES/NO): NO